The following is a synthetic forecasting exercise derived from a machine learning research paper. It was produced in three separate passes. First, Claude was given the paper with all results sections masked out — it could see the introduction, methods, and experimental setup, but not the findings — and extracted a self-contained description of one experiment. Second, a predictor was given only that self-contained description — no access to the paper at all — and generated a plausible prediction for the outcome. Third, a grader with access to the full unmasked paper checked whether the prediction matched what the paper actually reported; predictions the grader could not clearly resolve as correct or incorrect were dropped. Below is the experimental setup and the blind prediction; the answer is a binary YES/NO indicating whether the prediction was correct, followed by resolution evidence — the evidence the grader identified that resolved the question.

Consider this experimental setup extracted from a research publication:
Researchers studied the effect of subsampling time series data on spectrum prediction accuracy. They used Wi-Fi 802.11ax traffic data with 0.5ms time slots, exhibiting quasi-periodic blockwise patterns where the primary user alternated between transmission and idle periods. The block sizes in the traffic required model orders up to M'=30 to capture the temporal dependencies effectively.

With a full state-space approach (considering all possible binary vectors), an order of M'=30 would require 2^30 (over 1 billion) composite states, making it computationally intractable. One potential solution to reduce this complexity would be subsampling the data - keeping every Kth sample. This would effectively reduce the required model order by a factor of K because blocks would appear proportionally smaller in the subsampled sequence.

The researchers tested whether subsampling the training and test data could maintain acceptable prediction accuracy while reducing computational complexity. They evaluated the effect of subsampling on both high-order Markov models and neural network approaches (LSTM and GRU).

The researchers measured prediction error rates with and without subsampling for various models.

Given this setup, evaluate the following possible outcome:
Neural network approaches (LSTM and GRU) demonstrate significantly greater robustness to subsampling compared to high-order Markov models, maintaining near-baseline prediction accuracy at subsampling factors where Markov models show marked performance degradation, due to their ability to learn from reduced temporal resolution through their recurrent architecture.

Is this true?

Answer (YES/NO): NO